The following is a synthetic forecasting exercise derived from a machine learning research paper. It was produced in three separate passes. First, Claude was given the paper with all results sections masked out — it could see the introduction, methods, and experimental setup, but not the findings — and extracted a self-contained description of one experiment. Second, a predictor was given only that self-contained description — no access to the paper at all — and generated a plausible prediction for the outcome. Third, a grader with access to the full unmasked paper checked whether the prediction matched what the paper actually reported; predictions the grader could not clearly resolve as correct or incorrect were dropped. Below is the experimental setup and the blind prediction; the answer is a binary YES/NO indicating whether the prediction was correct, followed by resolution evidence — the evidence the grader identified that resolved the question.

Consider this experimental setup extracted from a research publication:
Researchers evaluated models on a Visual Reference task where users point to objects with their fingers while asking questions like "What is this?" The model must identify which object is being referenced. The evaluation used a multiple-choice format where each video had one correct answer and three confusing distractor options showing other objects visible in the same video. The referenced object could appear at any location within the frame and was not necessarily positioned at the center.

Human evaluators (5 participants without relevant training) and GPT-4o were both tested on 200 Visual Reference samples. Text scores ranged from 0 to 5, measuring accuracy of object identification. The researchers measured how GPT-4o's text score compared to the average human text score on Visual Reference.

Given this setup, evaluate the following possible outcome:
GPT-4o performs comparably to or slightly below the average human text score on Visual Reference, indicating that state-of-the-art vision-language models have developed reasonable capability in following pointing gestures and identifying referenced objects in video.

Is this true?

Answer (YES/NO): NO